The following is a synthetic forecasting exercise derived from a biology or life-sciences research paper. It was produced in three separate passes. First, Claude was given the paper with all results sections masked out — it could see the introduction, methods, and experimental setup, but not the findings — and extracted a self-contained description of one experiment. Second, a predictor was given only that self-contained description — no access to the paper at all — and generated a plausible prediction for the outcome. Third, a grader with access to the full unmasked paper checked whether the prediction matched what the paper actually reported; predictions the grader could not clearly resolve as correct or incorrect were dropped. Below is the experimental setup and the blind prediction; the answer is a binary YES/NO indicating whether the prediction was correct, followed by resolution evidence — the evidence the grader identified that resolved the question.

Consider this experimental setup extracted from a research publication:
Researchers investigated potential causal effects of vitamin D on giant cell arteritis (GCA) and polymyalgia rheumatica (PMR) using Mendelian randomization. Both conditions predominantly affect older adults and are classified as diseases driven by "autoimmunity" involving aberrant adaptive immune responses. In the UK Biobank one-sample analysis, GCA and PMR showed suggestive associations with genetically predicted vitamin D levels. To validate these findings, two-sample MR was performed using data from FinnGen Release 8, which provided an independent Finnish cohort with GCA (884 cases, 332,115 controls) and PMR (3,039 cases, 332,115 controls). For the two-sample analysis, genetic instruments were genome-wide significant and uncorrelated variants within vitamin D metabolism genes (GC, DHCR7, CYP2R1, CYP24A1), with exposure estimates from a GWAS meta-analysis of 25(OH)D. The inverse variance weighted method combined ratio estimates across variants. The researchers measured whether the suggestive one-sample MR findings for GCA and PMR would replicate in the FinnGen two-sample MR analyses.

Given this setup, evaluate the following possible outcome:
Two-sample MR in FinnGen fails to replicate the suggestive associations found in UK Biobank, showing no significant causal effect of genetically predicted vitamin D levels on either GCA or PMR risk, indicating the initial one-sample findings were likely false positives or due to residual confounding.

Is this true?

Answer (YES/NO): YES